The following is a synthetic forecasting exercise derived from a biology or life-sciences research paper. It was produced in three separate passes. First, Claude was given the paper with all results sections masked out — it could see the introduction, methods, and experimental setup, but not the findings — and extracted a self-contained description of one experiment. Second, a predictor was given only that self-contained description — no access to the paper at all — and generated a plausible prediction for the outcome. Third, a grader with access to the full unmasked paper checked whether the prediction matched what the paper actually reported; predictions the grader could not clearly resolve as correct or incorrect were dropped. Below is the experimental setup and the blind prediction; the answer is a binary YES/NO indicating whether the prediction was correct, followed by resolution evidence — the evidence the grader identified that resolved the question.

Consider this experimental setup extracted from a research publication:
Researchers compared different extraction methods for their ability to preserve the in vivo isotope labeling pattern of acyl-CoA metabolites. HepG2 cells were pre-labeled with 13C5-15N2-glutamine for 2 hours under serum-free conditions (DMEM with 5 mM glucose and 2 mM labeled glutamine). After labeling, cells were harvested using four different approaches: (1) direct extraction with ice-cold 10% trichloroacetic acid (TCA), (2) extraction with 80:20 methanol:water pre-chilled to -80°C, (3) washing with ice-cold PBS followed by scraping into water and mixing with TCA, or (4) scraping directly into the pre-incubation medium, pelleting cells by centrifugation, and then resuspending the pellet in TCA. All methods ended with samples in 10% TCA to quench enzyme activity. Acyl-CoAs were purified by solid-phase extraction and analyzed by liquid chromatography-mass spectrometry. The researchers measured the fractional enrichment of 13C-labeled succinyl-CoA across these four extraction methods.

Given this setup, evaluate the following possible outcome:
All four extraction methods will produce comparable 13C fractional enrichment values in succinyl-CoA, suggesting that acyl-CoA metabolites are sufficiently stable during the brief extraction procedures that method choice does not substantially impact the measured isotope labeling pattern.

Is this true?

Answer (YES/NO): NO